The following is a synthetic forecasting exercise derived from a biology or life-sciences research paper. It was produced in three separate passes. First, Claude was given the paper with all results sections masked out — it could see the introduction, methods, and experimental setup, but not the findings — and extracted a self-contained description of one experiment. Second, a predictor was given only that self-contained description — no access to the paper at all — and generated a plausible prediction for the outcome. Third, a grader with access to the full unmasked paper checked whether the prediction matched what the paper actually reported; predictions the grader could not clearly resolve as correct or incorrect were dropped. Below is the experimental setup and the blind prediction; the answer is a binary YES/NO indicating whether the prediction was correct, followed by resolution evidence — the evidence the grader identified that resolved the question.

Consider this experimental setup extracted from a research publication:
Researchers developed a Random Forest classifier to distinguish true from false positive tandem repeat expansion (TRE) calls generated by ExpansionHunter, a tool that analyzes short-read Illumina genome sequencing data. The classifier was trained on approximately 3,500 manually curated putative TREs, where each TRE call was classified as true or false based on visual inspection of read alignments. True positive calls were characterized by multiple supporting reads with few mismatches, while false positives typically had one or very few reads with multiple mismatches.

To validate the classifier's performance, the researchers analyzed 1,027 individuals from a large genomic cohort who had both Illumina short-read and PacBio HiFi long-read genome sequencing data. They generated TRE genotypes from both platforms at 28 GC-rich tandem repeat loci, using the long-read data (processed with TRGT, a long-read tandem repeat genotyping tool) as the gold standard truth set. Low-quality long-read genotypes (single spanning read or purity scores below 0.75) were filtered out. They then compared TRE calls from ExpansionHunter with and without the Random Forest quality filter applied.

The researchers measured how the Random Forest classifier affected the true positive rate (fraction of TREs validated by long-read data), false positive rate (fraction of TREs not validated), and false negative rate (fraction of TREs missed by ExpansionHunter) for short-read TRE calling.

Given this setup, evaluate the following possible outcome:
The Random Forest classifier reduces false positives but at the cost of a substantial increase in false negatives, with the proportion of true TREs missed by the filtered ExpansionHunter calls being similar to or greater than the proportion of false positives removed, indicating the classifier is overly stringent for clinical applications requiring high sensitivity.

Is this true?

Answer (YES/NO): NO